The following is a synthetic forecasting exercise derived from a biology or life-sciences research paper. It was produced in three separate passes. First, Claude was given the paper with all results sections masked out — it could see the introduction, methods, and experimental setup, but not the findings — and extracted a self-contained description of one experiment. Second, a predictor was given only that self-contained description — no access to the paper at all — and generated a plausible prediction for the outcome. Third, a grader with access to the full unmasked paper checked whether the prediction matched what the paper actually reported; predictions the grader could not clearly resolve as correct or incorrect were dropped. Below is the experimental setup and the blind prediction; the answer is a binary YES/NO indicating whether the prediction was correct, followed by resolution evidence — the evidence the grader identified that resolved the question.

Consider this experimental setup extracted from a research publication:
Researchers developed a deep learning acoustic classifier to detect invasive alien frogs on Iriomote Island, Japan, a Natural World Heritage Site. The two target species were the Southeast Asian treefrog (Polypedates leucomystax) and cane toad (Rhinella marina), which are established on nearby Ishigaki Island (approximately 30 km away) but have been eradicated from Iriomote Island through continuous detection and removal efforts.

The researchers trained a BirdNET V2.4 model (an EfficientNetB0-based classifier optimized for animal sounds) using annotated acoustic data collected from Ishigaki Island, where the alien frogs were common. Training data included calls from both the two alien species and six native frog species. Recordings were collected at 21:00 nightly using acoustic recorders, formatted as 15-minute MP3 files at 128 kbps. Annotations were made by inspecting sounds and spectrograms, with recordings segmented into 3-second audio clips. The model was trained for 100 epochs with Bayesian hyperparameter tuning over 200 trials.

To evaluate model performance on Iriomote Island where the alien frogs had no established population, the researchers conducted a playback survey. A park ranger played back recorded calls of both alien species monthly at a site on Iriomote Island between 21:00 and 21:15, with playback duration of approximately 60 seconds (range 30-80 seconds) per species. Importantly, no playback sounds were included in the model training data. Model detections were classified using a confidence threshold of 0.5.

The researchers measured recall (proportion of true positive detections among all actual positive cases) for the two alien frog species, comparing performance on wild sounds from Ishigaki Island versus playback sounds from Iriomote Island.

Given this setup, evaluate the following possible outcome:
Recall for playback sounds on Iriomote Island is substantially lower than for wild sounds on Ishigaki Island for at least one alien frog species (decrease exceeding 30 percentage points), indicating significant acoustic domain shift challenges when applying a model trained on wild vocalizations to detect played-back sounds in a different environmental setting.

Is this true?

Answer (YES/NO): YES